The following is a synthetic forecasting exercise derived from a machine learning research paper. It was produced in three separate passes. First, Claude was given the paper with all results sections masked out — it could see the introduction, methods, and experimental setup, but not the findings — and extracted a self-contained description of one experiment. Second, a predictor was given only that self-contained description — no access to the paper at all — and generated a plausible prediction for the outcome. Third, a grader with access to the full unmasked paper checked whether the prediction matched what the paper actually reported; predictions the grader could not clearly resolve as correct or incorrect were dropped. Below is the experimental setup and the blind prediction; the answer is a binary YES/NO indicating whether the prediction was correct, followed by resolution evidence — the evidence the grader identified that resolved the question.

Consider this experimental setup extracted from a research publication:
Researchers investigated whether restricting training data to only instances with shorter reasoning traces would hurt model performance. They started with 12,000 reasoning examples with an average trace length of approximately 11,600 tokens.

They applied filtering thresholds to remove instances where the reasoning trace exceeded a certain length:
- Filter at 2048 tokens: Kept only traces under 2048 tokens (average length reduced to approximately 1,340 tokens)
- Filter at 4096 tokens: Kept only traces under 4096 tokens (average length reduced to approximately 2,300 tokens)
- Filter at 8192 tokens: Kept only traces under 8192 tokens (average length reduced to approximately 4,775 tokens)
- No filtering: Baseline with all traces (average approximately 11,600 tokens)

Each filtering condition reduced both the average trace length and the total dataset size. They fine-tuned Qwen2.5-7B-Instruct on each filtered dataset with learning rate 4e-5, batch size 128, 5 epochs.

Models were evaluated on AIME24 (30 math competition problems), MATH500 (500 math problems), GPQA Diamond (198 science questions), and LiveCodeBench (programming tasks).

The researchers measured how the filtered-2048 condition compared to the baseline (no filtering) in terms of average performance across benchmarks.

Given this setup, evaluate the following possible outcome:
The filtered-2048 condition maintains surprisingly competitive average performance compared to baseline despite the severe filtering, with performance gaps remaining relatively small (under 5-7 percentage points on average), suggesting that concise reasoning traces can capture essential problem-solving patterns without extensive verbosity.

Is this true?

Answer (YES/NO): NO